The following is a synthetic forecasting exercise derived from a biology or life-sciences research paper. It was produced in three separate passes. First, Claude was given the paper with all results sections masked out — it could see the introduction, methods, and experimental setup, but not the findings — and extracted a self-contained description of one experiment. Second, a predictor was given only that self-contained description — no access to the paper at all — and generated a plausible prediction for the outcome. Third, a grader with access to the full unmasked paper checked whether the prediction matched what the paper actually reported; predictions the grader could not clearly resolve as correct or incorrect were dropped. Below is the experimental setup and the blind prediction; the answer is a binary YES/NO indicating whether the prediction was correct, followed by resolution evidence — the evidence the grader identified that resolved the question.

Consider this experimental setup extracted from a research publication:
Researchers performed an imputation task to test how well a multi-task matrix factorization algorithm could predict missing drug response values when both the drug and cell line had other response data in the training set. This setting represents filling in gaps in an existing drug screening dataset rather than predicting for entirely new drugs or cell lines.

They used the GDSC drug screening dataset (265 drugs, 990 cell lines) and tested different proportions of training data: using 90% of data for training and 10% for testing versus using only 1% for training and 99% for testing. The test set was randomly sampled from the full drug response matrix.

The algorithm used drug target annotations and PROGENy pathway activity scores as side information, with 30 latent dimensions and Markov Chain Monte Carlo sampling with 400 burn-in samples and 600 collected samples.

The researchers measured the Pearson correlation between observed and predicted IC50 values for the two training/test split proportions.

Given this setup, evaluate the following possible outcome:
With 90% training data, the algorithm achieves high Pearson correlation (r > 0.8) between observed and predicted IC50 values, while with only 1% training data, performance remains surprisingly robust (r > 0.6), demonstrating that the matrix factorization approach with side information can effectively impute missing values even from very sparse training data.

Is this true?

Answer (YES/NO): YES